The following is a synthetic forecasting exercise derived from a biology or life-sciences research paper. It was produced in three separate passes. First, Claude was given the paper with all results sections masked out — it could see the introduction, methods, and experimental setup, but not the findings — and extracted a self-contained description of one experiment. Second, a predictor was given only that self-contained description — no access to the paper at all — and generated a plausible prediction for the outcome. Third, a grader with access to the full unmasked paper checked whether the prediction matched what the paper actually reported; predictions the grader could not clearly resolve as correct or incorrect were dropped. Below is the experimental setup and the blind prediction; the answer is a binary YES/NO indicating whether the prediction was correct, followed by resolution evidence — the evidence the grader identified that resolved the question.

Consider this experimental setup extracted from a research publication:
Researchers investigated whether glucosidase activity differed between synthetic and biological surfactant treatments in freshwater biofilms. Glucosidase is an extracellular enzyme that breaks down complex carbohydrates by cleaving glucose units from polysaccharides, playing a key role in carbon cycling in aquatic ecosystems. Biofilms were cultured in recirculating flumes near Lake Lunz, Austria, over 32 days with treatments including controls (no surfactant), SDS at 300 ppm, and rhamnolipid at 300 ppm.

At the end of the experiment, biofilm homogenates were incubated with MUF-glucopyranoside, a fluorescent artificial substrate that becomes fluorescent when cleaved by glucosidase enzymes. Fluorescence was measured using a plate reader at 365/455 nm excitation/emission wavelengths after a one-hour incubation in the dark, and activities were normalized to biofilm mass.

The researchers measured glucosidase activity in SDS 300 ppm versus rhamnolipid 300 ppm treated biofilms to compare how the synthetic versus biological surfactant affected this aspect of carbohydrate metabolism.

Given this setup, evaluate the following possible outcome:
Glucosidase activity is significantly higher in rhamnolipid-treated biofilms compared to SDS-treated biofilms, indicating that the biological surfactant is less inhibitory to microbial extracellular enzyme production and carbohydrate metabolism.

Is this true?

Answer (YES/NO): YES